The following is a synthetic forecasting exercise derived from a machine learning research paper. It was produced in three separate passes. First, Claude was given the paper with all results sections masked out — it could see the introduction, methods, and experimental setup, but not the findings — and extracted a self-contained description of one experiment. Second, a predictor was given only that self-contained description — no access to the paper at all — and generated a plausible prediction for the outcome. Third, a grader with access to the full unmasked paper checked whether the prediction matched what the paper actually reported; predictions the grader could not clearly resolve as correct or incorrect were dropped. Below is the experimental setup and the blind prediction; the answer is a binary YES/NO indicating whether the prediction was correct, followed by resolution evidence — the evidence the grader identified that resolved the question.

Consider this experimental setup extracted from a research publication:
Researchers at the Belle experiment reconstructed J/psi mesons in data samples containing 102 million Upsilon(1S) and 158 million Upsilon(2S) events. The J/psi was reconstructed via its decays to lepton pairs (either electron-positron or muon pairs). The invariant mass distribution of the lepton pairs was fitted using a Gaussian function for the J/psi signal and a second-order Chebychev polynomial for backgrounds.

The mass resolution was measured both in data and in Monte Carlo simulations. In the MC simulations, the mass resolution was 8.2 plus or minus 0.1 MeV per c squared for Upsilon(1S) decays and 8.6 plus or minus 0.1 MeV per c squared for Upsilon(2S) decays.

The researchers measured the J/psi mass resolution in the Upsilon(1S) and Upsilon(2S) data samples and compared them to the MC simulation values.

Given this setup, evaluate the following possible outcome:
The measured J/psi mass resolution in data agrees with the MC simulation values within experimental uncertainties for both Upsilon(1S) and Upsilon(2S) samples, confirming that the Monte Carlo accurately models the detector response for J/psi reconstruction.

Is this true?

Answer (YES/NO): NO